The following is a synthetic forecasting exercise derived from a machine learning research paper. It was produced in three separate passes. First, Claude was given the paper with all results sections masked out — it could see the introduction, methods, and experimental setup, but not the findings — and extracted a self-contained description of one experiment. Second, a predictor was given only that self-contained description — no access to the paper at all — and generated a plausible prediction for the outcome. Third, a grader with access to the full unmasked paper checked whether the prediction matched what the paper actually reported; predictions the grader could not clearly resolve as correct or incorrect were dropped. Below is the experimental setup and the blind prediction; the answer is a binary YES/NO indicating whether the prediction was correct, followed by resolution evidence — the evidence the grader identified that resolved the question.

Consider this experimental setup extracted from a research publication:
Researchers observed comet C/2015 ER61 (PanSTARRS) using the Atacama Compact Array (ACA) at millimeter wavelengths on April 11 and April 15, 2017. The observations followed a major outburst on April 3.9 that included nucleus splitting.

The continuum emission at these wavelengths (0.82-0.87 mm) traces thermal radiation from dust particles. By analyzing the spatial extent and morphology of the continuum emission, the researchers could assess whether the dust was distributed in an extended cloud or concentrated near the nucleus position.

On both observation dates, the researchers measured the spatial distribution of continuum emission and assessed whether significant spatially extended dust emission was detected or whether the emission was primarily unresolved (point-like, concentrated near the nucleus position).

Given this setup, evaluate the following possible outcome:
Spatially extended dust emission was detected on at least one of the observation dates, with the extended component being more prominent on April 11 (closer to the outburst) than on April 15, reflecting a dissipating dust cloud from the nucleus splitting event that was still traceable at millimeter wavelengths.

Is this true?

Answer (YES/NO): NO